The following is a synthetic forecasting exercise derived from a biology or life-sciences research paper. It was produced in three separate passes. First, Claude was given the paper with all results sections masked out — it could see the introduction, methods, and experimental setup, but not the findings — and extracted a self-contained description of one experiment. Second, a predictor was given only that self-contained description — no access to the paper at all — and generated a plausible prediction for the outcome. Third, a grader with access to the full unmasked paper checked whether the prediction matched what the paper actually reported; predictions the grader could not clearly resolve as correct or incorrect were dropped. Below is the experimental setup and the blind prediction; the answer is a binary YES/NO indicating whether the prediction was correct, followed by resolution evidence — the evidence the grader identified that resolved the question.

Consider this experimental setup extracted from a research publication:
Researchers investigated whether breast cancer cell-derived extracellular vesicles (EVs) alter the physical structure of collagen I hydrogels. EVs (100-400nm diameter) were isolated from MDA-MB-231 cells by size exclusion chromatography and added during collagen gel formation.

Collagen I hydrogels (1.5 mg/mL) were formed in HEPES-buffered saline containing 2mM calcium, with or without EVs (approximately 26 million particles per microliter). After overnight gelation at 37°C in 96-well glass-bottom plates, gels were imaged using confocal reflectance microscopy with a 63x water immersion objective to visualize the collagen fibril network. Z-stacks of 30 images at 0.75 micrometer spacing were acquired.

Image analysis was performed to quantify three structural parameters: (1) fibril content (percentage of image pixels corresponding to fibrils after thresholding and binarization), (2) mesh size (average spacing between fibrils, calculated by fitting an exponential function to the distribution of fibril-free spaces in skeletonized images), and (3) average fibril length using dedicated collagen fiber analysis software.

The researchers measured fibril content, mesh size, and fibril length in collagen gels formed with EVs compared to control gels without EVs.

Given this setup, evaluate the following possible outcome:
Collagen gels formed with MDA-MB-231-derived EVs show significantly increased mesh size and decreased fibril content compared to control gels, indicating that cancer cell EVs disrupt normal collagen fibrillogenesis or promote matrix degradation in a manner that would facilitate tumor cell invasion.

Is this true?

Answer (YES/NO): NO